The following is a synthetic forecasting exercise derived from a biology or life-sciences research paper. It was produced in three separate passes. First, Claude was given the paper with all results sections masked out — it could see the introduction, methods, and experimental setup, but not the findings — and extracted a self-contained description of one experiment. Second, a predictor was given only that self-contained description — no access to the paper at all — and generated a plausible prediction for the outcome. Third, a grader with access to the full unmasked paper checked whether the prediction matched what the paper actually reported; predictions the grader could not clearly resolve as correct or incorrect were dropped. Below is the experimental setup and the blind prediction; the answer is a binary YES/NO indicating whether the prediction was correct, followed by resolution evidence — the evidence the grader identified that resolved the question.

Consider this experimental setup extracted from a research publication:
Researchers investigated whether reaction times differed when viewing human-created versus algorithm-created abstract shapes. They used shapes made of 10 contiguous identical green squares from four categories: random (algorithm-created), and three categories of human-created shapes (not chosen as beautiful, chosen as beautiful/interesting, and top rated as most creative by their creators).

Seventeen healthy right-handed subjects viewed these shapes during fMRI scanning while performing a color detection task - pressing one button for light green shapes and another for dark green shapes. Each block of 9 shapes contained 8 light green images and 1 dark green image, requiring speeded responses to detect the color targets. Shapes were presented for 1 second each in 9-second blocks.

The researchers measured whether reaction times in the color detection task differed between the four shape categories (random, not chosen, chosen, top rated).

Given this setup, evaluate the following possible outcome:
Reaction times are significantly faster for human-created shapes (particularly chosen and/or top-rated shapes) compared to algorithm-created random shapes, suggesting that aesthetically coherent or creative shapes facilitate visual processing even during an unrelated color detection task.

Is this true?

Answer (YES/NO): NO